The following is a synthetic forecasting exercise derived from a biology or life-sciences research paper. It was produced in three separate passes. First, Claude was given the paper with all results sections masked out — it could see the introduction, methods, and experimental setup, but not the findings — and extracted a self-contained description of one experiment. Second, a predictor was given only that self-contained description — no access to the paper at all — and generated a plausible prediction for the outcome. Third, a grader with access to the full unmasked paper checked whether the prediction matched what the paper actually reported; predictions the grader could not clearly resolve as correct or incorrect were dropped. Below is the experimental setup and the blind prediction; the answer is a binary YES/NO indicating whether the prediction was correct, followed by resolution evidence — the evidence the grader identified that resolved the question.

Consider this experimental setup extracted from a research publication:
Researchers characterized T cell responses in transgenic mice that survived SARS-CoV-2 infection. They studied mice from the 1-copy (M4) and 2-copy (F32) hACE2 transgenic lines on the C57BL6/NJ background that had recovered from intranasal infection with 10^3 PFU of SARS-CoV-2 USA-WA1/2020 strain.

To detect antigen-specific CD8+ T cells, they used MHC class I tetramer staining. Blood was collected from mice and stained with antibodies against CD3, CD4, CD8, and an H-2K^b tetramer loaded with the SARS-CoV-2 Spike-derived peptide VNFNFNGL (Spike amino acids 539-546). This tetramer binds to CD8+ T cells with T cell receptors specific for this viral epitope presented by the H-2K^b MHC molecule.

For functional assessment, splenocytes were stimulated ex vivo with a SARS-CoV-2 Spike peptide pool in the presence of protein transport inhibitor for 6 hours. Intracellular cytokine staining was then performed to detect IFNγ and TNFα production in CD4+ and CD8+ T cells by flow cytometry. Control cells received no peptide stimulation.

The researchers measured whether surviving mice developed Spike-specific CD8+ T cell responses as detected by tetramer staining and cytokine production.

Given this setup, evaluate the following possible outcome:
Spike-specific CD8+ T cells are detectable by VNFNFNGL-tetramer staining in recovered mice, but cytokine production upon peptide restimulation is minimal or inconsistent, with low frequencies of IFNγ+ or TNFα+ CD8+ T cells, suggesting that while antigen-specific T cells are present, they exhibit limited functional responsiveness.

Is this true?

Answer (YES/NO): NO